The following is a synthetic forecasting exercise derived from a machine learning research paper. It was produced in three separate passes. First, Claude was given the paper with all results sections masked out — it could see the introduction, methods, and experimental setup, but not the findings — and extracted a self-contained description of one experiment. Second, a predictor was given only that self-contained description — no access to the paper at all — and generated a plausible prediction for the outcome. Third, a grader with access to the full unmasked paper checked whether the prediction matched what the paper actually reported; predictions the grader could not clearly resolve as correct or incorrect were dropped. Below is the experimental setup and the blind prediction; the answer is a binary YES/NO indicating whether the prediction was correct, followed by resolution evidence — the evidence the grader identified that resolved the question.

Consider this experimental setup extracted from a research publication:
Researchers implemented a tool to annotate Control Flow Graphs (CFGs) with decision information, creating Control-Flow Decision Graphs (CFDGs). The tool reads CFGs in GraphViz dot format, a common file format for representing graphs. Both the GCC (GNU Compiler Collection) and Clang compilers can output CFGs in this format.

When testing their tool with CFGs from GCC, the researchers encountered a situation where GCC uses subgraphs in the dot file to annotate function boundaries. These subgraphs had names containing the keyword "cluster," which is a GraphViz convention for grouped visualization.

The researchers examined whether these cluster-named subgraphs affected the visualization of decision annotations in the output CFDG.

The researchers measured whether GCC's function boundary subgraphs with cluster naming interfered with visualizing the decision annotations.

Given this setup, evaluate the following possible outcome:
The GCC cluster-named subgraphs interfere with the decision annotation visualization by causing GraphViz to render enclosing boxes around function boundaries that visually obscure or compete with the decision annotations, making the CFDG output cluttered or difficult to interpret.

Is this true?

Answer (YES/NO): NO